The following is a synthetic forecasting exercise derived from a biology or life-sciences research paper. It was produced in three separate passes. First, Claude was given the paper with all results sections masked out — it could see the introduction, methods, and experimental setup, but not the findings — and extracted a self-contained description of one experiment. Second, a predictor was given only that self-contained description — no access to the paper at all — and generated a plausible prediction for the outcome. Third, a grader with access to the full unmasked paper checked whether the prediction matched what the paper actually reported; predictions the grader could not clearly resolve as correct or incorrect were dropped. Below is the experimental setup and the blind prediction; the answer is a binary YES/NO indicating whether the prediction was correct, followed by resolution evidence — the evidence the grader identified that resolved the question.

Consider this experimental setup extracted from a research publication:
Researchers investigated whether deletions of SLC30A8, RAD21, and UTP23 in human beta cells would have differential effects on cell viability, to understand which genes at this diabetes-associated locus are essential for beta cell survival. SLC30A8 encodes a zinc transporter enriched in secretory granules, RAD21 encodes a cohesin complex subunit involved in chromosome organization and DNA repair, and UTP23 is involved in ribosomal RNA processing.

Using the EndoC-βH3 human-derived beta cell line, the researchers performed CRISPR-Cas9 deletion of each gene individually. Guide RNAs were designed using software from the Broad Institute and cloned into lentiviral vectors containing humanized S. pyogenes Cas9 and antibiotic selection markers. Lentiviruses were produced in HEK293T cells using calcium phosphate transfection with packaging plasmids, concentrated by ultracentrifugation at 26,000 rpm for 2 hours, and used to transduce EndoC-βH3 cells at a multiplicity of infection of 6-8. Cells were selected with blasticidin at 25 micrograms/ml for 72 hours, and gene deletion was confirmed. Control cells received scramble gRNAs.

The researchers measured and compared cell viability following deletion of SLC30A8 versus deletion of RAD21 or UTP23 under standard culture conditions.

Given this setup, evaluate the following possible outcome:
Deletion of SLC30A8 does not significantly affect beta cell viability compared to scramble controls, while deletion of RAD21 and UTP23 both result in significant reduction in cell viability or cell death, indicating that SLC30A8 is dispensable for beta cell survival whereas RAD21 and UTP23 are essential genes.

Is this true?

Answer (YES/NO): YES